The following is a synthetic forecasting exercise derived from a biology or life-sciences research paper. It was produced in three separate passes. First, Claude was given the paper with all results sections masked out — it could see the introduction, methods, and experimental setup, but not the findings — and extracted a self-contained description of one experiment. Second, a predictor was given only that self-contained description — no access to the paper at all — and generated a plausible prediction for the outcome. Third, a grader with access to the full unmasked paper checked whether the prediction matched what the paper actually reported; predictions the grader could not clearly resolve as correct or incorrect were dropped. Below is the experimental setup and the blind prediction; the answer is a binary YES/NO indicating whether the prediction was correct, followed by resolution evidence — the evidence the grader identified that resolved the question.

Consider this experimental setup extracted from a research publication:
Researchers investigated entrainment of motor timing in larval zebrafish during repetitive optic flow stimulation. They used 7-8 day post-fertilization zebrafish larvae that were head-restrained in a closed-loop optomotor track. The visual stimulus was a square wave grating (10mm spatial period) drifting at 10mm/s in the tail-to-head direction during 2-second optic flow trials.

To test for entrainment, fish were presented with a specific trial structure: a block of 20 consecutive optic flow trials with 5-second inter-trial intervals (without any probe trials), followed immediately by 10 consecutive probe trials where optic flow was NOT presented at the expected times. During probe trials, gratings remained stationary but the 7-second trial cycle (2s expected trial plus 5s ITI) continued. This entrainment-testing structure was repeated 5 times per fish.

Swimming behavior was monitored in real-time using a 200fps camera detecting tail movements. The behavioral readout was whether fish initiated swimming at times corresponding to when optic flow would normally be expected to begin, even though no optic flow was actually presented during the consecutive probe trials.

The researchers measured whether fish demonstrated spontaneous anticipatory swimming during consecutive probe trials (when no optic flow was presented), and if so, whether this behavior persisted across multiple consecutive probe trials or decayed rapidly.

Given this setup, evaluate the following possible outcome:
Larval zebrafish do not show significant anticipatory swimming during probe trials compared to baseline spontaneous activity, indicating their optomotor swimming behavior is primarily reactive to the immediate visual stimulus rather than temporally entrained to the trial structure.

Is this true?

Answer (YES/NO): YES